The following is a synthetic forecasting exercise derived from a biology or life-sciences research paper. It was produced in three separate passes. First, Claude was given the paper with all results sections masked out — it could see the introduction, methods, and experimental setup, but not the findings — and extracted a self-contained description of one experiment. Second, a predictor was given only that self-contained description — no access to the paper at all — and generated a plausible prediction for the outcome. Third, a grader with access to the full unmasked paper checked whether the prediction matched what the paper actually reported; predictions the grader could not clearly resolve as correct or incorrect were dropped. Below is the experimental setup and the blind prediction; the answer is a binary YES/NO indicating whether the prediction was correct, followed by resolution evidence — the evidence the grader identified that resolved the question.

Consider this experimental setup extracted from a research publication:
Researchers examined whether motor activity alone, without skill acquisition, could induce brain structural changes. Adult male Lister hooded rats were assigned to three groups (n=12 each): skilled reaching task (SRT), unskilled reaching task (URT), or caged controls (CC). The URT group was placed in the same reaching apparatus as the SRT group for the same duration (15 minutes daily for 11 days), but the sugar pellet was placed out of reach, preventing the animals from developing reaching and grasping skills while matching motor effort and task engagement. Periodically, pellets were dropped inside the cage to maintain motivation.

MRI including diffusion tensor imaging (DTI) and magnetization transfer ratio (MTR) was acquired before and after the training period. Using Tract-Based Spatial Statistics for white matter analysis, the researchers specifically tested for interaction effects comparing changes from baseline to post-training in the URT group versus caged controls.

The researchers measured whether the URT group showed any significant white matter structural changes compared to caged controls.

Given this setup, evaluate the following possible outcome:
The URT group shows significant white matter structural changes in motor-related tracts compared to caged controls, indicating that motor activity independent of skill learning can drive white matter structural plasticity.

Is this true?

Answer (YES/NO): NO